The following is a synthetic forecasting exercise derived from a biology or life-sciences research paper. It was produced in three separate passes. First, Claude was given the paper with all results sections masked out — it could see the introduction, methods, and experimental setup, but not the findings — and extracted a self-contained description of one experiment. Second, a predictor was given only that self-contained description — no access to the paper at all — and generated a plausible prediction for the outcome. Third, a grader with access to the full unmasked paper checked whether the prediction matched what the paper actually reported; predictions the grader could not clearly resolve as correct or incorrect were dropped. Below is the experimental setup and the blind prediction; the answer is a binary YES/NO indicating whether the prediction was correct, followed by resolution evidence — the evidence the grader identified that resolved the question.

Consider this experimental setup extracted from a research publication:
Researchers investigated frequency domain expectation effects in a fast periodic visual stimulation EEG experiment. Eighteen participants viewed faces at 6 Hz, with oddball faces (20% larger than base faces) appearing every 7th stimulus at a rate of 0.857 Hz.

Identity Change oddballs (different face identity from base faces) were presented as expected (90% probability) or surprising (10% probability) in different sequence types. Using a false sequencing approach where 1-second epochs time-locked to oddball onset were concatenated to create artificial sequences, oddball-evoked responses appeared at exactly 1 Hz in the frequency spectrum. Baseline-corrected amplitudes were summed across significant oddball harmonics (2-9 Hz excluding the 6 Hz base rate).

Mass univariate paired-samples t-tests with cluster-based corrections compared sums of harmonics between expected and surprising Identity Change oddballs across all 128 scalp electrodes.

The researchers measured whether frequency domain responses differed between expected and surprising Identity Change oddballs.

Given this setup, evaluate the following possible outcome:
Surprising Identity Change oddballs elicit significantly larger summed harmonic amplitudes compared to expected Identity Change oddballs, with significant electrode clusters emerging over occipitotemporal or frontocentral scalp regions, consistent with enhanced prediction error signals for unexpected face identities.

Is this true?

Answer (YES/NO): YES